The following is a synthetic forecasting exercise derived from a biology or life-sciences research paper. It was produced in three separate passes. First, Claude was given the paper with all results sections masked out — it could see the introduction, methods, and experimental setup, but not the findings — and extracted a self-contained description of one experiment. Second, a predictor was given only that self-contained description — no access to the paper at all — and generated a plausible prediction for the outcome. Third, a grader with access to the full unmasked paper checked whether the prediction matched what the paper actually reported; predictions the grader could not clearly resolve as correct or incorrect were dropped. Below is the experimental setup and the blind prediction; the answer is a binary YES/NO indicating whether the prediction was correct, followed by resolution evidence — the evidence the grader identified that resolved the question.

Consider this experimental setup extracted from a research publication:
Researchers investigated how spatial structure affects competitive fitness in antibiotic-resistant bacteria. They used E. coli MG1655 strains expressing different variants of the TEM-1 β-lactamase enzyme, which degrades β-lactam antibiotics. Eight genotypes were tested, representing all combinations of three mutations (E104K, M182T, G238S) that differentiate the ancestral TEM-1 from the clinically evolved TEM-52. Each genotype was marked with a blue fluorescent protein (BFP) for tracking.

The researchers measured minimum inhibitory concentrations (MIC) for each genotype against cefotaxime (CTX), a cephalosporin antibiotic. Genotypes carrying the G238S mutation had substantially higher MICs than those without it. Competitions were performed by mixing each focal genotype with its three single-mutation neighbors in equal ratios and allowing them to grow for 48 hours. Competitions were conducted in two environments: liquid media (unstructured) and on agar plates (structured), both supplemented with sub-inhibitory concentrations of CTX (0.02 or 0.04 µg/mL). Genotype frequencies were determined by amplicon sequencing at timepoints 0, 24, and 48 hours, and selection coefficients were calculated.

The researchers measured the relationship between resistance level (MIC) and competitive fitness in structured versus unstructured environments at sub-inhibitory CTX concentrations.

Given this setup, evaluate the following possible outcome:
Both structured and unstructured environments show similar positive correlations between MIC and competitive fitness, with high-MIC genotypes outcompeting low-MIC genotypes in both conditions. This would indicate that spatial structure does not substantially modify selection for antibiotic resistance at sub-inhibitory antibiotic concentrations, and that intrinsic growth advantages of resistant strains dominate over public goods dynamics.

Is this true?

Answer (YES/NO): NO